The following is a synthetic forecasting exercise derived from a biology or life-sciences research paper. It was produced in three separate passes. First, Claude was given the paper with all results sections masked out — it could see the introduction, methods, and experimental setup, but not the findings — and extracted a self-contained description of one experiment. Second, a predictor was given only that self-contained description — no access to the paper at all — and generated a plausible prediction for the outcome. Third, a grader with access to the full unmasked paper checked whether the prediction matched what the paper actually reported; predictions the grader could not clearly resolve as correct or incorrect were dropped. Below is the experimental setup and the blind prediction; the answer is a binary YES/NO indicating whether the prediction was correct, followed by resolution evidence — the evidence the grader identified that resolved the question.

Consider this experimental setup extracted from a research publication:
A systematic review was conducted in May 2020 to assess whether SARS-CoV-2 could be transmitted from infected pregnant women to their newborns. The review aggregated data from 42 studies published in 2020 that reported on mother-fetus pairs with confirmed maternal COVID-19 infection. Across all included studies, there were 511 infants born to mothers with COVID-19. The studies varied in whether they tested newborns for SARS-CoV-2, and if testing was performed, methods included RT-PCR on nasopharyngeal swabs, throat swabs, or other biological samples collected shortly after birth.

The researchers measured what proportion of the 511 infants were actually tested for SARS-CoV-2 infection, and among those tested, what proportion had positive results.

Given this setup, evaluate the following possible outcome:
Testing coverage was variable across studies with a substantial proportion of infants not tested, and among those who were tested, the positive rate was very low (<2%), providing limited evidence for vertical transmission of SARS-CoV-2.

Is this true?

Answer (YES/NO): NO